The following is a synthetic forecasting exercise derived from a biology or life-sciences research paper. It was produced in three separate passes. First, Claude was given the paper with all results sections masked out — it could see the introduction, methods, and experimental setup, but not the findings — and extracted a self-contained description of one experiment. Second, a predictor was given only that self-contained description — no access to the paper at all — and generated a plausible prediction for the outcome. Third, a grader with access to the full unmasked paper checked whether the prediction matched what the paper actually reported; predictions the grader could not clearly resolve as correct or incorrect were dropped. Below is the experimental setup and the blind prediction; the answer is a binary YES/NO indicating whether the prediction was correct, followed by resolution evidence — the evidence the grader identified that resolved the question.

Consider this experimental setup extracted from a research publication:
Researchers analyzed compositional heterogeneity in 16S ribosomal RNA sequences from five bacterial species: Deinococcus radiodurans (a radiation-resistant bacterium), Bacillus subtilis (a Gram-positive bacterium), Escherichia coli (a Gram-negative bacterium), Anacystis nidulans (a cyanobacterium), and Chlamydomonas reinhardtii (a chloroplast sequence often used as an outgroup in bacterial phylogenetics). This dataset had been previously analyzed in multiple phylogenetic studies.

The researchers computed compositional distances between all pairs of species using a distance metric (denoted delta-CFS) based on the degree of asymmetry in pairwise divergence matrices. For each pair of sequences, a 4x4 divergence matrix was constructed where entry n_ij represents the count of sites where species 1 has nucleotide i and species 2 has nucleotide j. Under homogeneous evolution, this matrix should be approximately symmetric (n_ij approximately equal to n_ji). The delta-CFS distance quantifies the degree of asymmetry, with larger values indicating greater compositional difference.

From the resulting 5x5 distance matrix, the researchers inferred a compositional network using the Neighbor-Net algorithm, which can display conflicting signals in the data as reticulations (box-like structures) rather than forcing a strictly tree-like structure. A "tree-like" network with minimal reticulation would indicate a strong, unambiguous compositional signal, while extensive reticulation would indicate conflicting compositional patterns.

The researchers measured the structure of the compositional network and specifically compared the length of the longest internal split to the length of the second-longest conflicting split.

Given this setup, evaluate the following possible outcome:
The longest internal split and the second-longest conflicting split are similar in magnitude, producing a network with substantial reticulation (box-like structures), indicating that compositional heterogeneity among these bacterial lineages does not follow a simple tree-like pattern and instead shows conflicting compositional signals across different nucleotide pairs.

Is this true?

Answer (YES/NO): NO